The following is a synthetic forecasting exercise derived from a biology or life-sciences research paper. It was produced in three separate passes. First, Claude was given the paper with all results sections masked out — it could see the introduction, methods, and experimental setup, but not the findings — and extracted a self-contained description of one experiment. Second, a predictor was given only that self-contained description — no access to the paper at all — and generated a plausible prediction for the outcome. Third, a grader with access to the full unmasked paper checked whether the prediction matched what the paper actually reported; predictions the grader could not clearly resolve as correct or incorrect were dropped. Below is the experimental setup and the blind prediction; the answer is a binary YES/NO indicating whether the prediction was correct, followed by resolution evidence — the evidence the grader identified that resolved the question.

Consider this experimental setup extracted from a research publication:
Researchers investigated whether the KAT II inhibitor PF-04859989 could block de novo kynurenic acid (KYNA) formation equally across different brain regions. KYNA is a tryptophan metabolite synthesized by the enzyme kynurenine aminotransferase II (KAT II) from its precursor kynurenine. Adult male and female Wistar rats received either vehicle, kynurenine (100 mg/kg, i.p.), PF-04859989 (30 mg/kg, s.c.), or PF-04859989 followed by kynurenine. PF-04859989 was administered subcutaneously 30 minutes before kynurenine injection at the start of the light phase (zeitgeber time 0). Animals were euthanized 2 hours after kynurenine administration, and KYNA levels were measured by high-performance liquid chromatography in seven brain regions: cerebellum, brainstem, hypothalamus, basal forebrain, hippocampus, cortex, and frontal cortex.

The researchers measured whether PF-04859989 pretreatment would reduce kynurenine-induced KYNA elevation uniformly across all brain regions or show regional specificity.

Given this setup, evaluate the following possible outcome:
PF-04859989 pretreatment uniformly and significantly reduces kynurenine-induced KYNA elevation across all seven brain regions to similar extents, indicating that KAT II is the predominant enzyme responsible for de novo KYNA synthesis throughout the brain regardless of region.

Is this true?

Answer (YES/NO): NO